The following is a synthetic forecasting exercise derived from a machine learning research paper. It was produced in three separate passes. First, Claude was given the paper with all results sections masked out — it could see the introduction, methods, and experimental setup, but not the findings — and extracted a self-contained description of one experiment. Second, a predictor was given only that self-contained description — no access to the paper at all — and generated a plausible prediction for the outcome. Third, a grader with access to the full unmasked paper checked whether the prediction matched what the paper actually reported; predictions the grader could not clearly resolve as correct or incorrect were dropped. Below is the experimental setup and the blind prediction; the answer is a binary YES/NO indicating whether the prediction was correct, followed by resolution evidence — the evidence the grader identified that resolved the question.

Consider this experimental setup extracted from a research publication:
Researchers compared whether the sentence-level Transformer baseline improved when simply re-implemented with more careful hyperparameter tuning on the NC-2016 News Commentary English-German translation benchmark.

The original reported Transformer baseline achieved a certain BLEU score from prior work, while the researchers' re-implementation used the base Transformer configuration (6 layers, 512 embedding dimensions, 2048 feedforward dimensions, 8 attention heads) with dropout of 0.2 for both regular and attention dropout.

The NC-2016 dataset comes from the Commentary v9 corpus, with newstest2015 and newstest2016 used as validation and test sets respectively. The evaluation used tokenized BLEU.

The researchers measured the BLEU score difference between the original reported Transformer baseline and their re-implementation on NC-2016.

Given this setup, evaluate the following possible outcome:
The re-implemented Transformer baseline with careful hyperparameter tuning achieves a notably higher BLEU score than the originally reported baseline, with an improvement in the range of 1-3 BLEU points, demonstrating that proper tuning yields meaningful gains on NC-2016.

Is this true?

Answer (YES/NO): YES